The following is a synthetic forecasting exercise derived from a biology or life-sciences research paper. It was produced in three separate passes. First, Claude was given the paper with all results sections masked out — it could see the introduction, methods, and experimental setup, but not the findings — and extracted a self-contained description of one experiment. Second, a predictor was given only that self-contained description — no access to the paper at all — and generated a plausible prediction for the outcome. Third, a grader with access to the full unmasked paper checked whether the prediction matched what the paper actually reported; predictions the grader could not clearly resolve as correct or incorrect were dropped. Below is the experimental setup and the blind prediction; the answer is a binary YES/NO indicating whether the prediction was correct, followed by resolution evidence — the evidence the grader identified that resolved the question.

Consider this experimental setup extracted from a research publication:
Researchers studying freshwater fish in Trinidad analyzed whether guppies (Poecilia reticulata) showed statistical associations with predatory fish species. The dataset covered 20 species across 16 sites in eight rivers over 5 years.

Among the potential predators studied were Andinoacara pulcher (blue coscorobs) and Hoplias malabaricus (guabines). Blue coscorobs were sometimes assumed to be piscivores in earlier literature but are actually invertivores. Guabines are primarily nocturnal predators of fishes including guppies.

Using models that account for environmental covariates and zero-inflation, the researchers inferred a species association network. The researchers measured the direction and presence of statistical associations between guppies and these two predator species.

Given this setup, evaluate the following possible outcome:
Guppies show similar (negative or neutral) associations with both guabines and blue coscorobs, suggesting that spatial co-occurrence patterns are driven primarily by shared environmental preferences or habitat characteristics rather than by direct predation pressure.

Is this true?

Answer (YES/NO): NO